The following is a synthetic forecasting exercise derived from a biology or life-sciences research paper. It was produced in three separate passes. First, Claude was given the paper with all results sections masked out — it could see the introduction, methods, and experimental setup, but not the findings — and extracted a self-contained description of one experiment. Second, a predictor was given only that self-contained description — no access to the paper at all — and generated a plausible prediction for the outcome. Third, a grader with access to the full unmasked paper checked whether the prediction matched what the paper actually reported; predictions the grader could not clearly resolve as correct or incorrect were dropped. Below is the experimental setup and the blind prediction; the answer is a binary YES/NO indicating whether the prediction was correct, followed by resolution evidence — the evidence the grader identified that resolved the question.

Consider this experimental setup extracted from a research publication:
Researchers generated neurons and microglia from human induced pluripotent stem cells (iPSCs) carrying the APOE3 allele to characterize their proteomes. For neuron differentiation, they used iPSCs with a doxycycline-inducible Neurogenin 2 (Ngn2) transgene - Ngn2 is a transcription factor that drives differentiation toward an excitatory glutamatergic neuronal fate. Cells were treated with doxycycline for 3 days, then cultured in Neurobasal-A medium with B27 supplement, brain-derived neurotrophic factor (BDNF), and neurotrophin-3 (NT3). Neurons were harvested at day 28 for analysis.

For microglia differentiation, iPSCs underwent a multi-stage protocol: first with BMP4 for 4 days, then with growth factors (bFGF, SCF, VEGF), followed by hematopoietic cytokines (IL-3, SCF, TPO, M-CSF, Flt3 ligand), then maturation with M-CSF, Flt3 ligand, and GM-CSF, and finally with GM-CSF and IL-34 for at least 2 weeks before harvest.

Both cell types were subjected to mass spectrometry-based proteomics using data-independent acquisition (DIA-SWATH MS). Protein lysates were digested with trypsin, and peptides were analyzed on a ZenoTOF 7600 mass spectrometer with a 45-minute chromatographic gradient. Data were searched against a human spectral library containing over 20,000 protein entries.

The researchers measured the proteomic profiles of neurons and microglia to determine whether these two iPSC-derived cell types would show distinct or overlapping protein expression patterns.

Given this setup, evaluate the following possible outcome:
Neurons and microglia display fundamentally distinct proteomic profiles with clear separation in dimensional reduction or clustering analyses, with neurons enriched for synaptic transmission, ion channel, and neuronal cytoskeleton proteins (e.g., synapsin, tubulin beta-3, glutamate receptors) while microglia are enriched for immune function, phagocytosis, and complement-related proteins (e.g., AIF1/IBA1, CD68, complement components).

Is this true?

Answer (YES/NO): NO